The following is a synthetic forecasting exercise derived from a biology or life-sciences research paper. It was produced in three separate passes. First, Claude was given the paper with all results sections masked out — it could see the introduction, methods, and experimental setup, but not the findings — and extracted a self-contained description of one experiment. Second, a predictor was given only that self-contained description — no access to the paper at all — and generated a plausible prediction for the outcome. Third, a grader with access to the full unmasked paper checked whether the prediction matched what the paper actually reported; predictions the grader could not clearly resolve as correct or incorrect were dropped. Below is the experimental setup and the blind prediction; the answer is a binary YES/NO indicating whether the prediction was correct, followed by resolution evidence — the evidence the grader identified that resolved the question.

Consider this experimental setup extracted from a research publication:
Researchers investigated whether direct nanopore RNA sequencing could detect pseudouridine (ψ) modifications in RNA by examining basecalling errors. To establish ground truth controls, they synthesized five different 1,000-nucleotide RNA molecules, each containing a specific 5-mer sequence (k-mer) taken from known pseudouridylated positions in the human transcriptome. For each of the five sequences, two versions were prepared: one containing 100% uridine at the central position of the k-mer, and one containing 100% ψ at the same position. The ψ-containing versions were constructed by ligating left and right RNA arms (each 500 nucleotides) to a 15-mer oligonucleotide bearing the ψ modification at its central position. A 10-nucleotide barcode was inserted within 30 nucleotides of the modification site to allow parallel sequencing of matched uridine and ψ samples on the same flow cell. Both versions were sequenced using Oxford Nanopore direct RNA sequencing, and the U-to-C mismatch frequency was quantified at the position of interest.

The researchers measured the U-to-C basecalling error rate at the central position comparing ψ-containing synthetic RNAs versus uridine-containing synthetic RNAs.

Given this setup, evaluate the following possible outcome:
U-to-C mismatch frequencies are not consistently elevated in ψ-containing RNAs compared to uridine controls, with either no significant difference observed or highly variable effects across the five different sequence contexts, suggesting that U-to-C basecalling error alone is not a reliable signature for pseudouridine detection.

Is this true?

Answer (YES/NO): NO